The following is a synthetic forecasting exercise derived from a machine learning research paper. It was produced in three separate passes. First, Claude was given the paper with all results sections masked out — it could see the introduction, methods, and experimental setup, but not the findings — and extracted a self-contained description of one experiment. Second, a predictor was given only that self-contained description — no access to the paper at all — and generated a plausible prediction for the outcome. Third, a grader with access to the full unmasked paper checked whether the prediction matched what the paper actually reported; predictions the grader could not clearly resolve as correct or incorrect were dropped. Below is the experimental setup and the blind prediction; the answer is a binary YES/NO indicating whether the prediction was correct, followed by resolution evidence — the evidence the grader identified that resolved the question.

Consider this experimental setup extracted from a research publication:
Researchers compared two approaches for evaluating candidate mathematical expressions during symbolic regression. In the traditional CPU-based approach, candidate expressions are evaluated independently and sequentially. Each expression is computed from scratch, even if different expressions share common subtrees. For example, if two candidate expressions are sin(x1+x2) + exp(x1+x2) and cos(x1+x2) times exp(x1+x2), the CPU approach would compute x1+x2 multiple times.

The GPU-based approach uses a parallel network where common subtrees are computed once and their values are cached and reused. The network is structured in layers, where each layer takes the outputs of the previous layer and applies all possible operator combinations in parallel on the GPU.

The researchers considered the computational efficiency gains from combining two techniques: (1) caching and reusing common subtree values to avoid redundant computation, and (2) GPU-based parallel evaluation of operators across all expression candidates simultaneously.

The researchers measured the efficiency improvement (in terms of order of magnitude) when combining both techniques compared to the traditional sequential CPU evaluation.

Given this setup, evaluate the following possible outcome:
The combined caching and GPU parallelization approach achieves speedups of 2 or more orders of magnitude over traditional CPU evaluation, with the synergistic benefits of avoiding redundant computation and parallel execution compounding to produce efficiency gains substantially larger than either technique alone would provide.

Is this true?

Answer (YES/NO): YES